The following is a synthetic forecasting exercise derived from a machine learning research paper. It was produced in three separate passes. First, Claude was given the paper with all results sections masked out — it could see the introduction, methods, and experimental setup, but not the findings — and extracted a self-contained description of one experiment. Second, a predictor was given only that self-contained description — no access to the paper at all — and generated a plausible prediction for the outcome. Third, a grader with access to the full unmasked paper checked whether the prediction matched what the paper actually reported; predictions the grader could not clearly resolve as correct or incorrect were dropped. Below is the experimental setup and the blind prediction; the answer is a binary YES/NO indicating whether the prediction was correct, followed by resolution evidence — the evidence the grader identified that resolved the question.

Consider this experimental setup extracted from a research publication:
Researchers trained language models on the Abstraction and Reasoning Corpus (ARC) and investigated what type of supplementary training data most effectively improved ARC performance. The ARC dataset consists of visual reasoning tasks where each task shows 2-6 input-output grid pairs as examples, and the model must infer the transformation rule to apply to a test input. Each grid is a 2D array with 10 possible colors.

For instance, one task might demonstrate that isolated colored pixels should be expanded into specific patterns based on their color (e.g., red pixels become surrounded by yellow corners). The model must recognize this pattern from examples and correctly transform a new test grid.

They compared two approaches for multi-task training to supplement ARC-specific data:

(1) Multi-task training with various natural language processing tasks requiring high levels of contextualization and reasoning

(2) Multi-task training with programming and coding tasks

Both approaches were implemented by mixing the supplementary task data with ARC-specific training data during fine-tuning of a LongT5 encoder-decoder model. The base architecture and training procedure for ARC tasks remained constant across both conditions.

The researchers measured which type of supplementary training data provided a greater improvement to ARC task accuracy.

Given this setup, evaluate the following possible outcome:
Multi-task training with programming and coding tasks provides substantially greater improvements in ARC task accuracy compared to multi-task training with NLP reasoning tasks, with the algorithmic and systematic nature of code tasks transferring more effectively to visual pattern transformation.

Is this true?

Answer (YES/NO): YES